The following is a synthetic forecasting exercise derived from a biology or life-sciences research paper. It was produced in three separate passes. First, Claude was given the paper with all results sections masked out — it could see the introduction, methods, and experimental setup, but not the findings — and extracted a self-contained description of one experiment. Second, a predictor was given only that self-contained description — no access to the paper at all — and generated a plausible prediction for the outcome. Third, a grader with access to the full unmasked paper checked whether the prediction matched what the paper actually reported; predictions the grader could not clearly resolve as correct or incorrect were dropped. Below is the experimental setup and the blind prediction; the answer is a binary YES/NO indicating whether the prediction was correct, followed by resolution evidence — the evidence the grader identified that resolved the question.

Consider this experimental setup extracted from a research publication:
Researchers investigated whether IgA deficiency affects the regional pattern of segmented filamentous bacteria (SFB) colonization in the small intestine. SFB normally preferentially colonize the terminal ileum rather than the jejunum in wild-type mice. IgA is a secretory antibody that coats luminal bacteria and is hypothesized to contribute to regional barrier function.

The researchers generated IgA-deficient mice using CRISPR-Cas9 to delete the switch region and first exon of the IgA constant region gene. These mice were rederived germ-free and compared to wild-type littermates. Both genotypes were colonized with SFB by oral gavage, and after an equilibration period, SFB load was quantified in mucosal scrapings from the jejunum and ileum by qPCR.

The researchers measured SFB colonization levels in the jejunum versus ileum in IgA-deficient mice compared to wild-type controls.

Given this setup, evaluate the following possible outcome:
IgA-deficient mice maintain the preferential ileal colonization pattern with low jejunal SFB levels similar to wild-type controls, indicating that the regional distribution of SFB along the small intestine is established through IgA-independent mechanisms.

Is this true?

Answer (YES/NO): NO